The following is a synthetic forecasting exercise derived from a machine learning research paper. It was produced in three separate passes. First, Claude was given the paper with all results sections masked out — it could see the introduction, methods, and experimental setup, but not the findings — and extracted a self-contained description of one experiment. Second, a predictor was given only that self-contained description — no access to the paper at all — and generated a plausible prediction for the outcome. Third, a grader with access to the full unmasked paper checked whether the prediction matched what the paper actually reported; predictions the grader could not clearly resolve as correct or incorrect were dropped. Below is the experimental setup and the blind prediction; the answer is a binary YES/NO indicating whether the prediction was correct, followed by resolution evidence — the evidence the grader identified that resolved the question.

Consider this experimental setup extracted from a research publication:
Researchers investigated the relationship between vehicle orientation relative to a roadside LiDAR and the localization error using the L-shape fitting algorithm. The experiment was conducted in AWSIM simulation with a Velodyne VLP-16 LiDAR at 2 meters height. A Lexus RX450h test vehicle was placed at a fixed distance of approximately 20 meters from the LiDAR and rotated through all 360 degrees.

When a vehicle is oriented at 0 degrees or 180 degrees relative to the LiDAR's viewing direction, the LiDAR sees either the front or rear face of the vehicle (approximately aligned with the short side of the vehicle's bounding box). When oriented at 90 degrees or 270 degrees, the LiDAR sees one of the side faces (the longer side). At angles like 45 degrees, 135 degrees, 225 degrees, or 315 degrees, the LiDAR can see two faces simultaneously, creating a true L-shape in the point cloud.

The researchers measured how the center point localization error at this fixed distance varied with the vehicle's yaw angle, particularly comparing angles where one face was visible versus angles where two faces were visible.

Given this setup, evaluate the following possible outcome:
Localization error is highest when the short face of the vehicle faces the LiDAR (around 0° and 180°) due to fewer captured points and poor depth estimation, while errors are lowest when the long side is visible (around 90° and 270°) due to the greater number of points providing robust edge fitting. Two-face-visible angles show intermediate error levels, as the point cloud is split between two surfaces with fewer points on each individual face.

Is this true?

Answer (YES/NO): NO